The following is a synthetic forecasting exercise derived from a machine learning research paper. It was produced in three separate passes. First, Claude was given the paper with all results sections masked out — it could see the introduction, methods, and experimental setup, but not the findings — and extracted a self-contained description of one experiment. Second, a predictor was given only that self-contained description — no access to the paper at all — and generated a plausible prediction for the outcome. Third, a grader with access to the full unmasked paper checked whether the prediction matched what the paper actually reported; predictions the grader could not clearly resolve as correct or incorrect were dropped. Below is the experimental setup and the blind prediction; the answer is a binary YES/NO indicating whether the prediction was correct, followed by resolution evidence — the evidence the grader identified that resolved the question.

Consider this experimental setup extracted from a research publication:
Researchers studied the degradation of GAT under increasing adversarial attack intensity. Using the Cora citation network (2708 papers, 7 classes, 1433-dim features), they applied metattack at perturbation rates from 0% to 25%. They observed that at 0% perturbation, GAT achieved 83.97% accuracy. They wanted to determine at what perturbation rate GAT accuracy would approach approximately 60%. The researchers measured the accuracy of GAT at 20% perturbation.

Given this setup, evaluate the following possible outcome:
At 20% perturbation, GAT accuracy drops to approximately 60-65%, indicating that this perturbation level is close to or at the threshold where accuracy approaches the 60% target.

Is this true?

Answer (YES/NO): NO